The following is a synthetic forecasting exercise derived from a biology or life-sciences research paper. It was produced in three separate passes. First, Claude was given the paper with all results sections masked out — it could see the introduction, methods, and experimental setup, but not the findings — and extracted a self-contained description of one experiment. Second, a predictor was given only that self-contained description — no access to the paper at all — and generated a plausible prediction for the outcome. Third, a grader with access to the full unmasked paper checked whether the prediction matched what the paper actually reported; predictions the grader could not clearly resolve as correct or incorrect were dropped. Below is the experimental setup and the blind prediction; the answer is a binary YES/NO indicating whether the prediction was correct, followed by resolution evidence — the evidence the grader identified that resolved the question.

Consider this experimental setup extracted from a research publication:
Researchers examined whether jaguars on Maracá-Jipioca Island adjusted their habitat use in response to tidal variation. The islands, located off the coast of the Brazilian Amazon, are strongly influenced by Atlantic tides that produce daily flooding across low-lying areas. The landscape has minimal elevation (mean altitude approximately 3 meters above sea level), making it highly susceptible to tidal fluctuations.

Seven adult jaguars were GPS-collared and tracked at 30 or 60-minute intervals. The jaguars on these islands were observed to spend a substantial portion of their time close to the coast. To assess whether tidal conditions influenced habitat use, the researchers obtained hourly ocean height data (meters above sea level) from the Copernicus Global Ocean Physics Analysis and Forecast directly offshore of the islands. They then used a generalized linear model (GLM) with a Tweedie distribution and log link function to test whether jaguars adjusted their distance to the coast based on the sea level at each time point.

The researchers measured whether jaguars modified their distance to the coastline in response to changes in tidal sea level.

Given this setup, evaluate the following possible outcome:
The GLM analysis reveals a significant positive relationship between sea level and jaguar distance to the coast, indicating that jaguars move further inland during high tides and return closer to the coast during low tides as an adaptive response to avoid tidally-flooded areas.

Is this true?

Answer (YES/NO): NO